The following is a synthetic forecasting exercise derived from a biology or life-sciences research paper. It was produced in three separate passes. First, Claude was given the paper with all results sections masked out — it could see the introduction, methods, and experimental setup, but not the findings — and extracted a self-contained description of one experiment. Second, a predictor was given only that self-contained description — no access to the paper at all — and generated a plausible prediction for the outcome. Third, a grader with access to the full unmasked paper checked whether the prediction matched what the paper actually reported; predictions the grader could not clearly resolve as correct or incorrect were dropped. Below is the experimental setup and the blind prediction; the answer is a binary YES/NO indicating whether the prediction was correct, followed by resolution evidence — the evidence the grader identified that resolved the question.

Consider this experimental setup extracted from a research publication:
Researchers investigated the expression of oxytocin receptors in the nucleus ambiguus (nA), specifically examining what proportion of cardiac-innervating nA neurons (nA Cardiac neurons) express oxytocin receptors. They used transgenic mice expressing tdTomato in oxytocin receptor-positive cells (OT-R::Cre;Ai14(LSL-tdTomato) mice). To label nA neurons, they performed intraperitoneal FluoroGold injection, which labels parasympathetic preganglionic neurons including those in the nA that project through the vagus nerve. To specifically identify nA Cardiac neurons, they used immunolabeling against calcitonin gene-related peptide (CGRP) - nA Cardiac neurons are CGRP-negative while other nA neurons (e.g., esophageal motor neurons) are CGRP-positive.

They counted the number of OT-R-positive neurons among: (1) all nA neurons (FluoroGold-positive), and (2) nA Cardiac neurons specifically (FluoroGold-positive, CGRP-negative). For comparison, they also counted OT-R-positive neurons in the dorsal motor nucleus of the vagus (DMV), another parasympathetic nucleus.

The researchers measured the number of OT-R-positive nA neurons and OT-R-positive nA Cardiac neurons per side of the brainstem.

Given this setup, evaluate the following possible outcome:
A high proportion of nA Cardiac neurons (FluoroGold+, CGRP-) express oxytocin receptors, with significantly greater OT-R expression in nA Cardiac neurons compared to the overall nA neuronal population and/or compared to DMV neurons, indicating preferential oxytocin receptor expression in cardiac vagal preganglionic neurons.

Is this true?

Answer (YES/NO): NO